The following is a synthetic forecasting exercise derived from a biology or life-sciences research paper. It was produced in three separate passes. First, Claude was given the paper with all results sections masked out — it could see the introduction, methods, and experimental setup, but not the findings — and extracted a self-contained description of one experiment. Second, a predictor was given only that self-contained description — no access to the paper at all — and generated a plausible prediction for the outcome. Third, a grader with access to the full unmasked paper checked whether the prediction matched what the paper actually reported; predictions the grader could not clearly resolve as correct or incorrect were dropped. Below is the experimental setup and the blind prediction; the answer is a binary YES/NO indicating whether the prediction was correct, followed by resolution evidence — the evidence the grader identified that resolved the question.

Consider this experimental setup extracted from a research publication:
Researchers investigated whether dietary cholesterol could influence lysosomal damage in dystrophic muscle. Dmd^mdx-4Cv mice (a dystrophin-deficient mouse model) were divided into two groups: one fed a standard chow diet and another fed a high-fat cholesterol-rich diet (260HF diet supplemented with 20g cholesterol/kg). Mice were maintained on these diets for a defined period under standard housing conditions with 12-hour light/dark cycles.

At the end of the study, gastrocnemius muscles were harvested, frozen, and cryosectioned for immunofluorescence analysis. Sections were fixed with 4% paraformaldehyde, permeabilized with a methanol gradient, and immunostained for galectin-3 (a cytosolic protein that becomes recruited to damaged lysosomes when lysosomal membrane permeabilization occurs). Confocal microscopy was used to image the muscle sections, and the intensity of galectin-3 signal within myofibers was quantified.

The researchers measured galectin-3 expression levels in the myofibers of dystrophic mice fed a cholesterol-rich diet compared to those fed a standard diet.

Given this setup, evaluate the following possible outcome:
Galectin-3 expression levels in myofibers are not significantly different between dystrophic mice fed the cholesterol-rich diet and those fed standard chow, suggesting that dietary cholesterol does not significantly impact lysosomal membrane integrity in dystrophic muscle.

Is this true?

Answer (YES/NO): NO